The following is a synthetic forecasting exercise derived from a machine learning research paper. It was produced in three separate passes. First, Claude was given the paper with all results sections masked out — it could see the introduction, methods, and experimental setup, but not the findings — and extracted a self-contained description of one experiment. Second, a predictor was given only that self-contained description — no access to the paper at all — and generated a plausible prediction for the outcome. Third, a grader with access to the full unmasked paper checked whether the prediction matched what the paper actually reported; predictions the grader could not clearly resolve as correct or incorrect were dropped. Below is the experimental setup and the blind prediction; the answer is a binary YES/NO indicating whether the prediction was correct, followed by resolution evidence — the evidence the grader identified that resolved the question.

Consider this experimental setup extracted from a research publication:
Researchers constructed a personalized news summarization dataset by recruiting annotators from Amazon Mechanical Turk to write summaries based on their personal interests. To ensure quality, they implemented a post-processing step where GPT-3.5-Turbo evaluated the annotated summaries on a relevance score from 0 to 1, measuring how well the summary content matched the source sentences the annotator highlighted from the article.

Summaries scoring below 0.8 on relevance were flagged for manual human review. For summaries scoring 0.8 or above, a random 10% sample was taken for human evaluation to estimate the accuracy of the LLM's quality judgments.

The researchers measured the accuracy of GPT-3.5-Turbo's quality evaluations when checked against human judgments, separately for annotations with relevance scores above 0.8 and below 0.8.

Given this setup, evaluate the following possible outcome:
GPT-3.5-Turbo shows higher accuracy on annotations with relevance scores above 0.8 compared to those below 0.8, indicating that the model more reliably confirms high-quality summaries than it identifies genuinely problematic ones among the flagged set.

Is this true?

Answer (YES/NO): YES